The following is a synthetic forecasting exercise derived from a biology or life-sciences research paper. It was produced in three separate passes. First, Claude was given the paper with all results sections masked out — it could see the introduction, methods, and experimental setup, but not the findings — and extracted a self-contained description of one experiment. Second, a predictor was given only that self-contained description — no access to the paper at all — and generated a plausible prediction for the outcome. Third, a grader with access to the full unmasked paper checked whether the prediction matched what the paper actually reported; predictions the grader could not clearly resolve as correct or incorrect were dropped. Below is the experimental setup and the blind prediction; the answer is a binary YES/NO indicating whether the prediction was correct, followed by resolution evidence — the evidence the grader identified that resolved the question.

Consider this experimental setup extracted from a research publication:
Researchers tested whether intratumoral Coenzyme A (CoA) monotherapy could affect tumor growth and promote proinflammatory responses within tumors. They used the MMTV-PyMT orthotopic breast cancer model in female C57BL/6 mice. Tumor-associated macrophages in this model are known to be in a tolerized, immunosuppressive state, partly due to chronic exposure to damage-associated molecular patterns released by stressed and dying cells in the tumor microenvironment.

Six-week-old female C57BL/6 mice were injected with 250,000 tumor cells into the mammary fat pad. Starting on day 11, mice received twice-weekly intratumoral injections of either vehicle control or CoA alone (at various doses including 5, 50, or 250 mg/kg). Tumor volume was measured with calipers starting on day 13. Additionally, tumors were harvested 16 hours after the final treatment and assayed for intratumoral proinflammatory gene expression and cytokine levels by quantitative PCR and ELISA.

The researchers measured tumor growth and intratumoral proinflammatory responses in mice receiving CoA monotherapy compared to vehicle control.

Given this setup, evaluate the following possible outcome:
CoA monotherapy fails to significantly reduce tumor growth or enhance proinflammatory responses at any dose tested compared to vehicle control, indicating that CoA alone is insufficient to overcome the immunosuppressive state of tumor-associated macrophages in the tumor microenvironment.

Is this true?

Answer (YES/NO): NO